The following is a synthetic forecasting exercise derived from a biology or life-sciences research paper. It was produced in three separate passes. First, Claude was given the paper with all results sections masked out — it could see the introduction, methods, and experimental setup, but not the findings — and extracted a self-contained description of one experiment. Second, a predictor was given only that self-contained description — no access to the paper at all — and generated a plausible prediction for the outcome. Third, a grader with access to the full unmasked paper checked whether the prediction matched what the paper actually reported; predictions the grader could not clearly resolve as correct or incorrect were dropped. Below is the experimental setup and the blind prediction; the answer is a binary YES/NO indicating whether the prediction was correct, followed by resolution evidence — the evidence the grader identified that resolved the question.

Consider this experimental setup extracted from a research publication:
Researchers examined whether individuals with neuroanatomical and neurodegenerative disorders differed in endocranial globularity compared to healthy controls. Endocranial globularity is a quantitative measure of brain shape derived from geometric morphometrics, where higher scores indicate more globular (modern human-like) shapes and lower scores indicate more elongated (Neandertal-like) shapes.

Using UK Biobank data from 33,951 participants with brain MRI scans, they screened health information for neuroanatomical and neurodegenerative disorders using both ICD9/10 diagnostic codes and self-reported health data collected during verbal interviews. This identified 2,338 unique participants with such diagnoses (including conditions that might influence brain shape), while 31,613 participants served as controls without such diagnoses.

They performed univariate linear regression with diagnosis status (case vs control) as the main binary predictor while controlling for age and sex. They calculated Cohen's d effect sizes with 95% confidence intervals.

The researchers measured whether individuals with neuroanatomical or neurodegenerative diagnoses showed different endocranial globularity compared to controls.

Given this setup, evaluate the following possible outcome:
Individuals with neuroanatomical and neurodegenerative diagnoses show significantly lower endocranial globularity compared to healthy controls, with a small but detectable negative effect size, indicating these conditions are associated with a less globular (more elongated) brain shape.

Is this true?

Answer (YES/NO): NO